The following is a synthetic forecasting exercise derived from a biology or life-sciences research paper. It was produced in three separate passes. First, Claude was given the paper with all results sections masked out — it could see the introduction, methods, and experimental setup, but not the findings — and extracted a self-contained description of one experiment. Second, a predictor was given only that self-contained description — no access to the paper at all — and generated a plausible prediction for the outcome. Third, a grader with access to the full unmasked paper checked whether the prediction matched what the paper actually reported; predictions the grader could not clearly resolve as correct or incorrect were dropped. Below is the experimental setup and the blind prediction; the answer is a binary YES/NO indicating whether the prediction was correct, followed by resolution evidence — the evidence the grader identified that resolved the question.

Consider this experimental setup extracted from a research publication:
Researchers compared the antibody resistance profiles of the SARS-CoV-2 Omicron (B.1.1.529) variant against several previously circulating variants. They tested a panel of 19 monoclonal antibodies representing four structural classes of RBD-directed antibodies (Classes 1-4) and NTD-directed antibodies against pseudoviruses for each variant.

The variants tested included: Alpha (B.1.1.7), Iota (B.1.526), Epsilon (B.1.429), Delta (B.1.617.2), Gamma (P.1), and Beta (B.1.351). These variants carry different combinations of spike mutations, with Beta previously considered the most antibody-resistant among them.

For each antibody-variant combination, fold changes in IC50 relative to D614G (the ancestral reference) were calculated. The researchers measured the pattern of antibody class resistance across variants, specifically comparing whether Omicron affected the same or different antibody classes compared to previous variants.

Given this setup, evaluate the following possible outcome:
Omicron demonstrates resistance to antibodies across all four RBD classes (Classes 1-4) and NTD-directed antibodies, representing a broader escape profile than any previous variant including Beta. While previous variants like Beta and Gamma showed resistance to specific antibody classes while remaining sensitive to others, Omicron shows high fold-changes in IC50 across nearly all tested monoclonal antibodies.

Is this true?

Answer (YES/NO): YES